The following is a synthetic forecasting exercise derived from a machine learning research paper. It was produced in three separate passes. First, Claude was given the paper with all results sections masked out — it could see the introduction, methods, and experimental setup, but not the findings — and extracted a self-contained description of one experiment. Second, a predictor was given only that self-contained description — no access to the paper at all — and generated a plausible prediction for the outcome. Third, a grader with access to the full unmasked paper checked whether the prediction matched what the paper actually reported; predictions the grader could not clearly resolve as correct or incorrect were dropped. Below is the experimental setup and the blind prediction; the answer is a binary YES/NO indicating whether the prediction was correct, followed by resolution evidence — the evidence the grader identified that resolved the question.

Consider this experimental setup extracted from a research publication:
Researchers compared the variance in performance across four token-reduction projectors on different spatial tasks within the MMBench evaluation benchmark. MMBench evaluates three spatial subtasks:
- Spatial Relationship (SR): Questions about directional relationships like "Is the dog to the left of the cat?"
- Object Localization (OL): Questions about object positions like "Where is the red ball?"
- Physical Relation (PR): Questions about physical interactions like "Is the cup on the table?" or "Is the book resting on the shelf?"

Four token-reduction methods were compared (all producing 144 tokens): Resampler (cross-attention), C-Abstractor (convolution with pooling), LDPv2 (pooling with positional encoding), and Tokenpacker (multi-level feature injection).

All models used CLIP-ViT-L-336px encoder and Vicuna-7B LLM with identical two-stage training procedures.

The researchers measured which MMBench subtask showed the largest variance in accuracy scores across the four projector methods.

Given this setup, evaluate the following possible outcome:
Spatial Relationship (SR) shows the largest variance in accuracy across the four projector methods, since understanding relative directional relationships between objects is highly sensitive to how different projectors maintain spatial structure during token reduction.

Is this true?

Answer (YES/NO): NO